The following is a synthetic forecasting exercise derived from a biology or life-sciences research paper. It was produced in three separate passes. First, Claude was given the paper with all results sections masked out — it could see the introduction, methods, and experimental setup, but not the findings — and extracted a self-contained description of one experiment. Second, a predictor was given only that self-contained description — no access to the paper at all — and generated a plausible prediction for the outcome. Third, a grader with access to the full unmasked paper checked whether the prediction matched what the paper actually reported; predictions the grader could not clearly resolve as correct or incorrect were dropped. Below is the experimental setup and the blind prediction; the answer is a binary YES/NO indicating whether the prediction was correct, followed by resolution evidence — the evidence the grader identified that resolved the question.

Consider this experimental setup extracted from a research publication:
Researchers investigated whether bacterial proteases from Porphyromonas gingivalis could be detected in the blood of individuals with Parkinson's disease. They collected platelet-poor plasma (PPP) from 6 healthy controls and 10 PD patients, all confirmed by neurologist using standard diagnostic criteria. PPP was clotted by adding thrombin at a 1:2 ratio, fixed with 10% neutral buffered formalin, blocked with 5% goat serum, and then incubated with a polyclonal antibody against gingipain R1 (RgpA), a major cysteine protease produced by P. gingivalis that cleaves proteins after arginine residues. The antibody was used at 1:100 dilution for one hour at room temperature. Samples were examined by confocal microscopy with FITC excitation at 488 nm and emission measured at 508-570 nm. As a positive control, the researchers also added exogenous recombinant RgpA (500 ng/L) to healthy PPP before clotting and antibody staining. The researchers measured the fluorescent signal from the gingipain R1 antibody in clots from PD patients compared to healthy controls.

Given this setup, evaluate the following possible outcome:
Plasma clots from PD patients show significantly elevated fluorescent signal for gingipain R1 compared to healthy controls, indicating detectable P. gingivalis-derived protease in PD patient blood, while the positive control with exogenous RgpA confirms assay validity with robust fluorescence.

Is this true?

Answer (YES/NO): NO